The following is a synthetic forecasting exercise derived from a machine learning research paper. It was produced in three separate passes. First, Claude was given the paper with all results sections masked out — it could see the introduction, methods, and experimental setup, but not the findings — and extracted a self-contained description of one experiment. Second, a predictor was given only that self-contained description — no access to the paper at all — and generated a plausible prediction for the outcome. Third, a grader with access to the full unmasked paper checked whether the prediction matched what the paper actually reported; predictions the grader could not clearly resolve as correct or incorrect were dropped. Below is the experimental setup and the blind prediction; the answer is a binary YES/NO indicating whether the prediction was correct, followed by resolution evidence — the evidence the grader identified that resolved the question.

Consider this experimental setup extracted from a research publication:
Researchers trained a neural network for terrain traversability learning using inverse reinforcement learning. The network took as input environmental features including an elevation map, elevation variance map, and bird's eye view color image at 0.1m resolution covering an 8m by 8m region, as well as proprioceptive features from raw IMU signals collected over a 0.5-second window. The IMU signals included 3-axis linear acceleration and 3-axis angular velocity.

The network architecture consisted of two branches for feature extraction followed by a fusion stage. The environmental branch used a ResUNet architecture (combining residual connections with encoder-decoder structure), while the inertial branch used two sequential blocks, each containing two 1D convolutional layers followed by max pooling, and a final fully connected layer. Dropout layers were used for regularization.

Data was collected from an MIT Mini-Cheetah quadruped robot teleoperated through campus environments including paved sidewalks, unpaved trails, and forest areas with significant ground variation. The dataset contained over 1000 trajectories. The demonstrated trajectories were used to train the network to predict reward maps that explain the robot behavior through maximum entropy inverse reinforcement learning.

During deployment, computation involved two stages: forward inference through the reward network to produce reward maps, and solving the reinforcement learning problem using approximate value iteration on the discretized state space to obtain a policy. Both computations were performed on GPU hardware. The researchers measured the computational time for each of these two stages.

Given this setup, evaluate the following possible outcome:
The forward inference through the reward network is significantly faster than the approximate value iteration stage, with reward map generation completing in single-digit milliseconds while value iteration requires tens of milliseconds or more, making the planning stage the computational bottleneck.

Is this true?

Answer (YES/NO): YES